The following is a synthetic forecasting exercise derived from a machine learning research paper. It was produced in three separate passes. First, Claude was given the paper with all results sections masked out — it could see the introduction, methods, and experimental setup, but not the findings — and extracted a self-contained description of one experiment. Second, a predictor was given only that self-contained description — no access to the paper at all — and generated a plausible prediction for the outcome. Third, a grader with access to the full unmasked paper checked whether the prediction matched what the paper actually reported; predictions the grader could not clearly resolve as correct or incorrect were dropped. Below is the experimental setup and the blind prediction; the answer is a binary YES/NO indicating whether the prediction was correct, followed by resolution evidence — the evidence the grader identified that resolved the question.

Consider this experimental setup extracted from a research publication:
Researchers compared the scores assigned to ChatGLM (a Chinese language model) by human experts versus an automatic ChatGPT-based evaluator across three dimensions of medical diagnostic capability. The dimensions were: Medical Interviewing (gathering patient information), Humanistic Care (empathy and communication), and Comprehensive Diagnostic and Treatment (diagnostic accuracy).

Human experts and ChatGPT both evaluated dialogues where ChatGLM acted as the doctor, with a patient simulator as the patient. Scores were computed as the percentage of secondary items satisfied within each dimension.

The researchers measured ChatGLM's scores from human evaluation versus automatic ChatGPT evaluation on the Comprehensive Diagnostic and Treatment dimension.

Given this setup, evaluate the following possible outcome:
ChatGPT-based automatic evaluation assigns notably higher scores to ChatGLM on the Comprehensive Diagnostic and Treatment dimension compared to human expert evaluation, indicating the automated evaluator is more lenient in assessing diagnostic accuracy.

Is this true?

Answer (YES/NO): NO